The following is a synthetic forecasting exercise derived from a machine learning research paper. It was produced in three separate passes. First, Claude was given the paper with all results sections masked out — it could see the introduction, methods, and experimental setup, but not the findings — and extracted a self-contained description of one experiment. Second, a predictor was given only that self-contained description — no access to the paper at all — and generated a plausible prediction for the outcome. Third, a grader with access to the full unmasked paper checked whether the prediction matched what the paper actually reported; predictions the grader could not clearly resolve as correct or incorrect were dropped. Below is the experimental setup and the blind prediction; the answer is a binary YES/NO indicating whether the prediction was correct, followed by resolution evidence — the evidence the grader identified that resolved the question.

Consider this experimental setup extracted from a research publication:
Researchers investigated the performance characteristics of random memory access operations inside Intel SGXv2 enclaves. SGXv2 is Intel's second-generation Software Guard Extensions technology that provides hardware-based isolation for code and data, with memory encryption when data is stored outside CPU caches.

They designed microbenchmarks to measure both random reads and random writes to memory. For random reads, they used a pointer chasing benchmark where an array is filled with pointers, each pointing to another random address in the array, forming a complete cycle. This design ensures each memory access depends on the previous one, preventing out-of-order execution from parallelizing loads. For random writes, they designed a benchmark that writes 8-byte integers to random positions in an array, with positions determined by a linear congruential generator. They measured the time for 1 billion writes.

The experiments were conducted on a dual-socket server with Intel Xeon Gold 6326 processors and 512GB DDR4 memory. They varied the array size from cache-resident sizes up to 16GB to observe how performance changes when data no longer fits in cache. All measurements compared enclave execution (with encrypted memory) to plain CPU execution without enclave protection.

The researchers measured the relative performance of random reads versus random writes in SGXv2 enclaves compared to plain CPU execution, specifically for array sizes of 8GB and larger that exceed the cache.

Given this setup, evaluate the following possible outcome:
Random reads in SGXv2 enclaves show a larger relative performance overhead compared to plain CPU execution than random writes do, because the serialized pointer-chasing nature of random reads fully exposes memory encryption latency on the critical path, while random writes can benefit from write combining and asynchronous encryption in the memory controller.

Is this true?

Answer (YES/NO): NO